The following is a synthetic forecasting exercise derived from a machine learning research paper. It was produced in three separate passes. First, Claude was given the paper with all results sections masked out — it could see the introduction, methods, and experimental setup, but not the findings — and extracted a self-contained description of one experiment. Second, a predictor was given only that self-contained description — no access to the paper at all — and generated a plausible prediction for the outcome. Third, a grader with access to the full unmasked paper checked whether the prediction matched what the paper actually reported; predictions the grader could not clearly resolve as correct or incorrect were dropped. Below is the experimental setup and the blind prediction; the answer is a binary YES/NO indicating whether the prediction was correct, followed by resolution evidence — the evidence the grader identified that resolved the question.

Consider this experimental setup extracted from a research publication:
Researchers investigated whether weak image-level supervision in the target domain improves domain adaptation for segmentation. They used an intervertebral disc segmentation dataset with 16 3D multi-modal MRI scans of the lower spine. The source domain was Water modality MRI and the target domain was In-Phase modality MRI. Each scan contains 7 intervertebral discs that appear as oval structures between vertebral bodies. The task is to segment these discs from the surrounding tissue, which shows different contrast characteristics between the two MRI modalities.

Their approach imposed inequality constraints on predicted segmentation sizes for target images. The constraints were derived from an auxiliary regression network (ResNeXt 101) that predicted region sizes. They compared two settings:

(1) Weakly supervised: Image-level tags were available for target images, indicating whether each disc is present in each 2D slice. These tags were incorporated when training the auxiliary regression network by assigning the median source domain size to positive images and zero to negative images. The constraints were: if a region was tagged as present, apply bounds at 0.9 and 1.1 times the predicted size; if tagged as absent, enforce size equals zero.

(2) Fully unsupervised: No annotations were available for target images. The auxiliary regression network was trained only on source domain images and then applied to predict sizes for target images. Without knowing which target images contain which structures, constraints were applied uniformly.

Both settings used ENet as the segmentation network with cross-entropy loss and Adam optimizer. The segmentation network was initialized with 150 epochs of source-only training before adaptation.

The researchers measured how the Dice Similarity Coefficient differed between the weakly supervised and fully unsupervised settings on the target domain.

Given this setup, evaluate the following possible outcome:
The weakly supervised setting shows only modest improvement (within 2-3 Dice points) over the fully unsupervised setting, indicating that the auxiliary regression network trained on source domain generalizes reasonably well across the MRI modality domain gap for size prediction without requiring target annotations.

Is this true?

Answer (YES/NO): NO